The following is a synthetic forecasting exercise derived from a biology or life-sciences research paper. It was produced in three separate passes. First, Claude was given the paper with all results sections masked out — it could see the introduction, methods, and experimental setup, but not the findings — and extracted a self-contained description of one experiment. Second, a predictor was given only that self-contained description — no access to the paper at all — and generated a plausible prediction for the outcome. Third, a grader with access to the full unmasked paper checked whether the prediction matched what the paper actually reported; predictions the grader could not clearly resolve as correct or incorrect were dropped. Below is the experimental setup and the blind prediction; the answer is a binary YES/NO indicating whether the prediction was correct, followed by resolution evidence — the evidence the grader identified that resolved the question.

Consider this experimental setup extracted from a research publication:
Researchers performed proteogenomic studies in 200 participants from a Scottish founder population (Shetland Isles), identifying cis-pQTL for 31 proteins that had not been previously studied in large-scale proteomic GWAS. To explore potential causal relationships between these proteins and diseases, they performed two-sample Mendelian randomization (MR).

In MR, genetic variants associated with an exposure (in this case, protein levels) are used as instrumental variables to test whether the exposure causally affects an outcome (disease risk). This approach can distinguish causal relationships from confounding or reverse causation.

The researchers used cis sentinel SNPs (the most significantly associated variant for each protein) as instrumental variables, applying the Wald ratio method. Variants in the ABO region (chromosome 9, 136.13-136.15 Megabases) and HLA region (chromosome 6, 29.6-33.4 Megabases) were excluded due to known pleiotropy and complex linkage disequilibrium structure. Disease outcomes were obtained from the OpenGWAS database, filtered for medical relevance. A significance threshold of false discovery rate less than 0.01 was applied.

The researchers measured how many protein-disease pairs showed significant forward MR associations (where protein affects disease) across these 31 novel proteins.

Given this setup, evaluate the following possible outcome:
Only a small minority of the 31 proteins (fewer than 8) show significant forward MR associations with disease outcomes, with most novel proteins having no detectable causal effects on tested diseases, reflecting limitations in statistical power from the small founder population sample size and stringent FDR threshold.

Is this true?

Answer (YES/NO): NO